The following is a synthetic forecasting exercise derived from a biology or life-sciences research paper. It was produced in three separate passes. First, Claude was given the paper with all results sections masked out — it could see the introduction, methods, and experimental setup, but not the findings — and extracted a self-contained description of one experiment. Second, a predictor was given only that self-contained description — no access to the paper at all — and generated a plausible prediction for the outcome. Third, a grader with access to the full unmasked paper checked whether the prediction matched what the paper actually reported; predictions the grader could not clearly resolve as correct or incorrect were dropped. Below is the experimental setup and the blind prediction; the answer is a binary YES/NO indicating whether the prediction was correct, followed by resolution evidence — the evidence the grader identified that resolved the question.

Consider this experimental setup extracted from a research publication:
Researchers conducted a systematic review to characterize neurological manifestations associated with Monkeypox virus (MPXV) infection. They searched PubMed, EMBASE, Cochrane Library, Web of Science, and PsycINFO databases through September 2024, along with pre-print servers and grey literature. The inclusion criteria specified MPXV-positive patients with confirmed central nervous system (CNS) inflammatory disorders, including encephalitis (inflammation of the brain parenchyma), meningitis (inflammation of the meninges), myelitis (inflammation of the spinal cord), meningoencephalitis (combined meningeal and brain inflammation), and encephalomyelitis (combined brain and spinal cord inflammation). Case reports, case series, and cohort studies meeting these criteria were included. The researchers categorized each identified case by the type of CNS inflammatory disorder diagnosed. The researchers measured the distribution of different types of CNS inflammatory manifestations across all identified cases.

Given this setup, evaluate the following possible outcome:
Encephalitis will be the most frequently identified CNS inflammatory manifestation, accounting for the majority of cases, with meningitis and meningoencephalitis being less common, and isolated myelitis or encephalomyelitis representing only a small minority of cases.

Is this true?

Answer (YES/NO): NO